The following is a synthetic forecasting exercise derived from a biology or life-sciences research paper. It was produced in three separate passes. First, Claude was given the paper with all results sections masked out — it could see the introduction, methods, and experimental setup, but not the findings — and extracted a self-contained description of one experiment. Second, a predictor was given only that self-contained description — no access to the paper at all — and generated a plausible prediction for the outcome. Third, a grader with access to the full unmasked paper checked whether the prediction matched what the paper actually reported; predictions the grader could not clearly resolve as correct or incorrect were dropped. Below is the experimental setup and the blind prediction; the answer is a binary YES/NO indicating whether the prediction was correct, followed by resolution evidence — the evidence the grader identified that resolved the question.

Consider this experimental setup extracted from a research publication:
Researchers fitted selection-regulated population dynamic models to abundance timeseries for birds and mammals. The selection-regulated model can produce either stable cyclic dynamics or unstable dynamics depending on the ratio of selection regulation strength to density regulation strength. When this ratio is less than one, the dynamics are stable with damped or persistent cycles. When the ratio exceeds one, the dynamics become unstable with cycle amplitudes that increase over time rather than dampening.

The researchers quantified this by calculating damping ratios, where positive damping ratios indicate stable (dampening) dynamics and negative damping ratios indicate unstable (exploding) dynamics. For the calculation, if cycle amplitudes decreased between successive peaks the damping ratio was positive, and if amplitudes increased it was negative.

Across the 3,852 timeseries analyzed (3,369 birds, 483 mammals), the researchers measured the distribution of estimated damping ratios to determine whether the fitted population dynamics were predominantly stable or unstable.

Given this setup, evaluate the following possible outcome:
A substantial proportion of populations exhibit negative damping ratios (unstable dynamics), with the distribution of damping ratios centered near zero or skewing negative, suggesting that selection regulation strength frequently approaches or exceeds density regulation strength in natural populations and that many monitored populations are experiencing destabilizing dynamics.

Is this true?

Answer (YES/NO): NO